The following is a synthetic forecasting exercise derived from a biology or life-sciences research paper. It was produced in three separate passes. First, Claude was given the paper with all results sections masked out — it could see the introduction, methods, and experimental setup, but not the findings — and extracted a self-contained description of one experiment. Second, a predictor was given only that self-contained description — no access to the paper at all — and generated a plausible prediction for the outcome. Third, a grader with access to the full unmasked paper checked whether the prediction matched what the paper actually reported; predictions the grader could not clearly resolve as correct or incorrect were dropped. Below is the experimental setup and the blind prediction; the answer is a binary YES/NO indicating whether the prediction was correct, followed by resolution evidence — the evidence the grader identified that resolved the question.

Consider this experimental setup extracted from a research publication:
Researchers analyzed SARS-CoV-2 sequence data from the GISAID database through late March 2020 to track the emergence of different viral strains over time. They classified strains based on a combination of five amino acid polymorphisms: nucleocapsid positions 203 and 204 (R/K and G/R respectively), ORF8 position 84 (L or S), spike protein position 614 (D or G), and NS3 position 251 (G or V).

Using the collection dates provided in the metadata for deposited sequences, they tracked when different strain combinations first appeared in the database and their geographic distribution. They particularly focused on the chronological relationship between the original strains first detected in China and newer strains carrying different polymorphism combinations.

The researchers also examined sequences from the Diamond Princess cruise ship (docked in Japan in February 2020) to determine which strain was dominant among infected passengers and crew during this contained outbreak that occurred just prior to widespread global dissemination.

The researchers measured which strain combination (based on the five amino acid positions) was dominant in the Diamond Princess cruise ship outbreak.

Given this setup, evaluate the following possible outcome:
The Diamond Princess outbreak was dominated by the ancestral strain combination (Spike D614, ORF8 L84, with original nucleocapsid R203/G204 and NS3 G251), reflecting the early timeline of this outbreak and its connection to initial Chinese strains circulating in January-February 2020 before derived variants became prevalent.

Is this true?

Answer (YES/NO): YES